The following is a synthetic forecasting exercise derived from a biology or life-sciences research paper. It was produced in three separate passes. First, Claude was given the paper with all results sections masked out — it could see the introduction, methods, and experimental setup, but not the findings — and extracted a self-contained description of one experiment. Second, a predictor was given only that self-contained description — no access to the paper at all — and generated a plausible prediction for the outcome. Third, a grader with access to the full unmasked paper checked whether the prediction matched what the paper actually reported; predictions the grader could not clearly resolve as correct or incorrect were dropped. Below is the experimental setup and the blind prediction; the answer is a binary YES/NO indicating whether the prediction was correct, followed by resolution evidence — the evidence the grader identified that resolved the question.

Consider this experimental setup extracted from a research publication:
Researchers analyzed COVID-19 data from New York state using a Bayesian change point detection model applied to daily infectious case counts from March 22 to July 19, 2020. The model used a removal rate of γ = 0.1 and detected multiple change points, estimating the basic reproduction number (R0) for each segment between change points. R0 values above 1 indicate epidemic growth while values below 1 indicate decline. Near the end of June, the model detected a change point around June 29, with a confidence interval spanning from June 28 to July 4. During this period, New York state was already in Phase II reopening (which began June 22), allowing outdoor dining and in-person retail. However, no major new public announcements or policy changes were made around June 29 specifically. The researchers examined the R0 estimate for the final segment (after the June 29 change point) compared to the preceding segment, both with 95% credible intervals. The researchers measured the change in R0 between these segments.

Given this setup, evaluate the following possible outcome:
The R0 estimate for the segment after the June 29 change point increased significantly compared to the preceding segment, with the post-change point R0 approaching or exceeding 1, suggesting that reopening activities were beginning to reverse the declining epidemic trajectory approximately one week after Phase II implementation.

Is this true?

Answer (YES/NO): YES